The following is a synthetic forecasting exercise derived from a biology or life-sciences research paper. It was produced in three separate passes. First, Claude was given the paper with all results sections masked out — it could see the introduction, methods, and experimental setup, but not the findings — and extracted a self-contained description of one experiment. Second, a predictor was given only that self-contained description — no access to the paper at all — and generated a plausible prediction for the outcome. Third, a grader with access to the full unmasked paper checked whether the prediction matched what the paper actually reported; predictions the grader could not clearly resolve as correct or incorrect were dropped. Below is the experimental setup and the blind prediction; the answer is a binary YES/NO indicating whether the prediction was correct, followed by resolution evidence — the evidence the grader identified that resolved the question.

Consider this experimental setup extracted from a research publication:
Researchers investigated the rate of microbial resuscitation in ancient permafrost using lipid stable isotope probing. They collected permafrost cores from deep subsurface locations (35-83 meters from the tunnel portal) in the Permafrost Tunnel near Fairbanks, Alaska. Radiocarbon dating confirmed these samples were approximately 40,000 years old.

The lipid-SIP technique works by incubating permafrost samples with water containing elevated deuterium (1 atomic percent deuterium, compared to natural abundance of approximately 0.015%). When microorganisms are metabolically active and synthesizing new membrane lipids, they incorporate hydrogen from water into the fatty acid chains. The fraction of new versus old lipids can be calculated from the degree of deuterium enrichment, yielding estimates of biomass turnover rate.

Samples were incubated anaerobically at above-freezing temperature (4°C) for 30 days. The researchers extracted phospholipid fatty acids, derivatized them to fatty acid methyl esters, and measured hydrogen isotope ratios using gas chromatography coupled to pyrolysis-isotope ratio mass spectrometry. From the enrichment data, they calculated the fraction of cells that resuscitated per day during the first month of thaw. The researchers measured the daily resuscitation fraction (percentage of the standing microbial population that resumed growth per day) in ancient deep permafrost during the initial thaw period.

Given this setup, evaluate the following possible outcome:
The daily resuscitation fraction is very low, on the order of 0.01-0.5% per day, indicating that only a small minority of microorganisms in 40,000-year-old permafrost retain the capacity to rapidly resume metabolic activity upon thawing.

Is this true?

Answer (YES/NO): NO